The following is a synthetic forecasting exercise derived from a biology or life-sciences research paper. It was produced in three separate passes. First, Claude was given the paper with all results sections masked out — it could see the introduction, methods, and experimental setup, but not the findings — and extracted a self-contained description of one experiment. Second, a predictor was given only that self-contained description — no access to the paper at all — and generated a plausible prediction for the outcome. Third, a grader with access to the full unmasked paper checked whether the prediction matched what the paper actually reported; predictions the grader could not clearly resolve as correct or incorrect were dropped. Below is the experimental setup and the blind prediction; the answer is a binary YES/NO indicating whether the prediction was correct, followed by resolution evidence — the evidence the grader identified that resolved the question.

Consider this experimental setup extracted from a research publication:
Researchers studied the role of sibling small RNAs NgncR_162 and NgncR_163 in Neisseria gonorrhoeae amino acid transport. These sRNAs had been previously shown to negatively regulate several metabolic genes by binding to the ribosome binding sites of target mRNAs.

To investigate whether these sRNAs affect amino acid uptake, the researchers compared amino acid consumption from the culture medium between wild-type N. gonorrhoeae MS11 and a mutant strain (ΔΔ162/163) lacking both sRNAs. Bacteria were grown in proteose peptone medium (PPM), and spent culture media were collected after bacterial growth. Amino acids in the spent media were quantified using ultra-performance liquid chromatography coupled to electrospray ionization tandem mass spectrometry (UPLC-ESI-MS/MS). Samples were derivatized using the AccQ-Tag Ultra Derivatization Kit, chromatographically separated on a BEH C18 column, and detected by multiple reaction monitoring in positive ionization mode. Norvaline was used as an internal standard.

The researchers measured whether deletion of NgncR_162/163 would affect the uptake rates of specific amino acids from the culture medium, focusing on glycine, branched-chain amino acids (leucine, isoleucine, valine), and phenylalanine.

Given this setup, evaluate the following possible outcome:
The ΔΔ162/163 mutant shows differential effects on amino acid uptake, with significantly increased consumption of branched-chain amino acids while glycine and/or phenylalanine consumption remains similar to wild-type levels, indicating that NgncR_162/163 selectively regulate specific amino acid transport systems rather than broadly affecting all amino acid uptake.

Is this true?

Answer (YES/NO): NO